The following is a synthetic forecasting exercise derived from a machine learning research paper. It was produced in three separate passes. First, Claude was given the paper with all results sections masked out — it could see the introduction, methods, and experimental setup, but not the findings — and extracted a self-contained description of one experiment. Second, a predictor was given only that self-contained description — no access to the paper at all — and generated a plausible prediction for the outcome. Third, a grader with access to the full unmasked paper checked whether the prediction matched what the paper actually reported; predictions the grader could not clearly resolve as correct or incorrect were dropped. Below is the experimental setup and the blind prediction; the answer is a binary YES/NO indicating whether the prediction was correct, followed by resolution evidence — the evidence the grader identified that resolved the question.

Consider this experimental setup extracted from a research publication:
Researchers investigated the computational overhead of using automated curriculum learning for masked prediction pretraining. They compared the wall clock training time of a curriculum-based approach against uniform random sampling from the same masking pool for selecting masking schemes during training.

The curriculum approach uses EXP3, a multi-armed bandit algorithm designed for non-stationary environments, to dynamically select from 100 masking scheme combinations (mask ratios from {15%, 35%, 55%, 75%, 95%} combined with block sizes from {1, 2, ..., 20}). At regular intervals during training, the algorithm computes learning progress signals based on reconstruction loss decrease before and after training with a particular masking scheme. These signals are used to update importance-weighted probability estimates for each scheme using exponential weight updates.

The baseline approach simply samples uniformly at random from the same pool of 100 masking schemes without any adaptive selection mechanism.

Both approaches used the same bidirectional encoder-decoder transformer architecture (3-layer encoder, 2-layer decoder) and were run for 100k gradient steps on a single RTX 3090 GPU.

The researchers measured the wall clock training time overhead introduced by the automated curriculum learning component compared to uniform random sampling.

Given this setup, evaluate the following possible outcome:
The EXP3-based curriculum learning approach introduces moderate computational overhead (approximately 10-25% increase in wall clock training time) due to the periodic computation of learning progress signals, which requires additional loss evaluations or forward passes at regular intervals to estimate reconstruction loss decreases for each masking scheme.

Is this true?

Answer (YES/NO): NO